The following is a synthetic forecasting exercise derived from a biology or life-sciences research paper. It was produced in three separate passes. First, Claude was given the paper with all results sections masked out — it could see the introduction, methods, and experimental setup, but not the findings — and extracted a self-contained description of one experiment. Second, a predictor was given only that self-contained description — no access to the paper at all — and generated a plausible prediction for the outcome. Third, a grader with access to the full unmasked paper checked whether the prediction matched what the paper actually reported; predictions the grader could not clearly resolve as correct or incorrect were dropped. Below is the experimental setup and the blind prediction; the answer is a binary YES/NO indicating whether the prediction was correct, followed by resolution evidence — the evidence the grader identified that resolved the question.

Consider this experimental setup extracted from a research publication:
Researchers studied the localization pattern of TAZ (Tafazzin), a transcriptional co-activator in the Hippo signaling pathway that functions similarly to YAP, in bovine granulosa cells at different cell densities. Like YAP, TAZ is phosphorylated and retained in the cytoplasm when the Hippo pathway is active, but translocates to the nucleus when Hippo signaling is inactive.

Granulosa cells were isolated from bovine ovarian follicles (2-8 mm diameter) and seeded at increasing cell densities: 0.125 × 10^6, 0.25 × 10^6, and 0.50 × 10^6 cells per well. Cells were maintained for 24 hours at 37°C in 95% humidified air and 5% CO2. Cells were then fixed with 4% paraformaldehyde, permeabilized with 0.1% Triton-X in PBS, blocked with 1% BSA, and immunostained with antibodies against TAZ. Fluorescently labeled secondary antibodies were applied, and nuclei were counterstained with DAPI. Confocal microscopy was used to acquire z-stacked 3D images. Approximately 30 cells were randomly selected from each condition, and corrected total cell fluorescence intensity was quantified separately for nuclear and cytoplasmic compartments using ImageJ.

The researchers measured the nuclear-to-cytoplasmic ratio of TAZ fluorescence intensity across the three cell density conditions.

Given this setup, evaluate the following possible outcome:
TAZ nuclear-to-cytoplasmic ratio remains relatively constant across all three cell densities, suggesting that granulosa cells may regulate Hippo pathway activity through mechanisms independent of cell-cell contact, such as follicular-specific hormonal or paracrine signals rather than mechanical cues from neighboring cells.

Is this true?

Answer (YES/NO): NO